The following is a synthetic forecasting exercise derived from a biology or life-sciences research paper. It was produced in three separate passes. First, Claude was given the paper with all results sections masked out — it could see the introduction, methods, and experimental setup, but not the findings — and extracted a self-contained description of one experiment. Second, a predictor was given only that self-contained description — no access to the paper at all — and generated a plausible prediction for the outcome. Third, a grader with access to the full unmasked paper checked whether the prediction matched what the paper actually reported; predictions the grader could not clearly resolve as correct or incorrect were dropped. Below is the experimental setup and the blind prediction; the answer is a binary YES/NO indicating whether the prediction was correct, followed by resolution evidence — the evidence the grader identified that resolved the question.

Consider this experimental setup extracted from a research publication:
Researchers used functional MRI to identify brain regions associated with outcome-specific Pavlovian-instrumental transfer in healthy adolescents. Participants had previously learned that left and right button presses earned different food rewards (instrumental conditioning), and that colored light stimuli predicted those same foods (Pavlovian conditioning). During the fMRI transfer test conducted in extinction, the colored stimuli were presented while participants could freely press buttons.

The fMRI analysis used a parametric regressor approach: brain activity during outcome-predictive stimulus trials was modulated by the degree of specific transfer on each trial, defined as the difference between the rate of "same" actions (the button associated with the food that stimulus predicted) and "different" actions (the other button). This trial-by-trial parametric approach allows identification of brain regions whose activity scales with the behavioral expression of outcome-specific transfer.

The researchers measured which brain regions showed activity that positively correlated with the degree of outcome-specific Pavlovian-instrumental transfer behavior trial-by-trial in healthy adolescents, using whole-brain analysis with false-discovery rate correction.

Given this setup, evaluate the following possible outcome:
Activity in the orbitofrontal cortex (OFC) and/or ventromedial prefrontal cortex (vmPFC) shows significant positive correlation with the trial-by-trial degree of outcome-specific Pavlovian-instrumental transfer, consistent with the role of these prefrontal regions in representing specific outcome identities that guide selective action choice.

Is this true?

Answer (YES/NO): YES